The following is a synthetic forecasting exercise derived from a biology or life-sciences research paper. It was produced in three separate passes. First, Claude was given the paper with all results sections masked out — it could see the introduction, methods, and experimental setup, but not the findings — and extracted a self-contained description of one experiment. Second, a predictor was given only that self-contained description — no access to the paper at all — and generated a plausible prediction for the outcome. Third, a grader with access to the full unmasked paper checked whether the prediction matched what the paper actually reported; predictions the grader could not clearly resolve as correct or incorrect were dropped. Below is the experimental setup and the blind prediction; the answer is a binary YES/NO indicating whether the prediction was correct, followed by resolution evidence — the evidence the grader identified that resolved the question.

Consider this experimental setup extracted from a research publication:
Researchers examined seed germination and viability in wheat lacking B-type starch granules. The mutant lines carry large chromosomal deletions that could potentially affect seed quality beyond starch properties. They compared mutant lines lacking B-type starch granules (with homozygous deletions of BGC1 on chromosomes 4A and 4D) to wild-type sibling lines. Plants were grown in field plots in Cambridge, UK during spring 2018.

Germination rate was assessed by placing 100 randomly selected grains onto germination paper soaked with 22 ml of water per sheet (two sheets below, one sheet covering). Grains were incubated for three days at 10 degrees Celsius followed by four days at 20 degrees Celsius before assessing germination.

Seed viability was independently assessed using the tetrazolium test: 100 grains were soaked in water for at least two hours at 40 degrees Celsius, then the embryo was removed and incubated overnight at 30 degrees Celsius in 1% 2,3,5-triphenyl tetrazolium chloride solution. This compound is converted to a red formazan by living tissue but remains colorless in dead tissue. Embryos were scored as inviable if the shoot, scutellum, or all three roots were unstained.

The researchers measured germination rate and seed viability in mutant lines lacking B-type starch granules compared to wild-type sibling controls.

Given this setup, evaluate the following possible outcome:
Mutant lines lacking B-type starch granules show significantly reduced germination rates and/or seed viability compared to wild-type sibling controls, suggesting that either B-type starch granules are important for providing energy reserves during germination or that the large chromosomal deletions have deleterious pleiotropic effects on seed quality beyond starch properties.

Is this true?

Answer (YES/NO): NO